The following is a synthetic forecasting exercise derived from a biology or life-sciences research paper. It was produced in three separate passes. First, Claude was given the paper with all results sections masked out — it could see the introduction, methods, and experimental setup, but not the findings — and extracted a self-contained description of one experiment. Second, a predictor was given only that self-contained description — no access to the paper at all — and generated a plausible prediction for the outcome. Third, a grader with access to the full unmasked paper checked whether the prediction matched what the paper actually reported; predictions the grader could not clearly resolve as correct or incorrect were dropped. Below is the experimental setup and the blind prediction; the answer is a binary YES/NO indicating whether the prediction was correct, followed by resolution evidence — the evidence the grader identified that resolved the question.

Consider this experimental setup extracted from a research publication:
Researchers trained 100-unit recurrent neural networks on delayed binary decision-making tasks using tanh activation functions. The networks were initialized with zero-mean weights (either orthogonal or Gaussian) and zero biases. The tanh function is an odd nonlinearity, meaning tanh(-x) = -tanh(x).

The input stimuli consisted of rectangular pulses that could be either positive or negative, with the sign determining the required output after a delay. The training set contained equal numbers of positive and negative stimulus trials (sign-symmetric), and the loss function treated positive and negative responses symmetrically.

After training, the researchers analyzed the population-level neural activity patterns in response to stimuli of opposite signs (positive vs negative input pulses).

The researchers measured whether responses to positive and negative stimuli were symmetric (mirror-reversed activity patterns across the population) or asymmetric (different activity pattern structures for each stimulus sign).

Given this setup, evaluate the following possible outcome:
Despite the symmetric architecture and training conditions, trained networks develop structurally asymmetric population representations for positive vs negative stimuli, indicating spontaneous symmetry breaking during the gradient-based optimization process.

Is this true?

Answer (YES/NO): NO